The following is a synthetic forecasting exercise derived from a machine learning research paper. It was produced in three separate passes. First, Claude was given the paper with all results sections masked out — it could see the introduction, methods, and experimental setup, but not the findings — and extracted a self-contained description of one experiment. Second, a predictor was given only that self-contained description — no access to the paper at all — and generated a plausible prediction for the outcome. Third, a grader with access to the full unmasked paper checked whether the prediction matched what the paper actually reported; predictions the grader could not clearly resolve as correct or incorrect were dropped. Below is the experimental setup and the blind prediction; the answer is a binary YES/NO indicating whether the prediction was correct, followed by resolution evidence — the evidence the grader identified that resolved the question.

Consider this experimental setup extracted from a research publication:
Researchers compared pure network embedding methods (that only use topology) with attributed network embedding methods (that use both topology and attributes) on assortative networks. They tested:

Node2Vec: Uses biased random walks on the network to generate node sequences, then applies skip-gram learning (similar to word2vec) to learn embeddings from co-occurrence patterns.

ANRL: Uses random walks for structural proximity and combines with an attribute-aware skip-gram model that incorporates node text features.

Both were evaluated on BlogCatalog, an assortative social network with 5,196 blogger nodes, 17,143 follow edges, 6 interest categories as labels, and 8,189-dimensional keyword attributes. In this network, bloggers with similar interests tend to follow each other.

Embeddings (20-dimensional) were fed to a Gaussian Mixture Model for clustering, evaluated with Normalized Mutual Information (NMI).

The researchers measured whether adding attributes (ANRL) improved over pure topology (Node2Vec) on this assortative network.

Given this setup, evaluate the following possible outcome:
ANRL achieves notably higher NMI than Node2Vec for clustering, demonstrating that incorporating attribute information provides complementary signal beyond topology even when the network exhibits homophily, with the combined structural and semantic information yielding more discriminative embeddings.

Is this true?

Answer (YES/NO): NO